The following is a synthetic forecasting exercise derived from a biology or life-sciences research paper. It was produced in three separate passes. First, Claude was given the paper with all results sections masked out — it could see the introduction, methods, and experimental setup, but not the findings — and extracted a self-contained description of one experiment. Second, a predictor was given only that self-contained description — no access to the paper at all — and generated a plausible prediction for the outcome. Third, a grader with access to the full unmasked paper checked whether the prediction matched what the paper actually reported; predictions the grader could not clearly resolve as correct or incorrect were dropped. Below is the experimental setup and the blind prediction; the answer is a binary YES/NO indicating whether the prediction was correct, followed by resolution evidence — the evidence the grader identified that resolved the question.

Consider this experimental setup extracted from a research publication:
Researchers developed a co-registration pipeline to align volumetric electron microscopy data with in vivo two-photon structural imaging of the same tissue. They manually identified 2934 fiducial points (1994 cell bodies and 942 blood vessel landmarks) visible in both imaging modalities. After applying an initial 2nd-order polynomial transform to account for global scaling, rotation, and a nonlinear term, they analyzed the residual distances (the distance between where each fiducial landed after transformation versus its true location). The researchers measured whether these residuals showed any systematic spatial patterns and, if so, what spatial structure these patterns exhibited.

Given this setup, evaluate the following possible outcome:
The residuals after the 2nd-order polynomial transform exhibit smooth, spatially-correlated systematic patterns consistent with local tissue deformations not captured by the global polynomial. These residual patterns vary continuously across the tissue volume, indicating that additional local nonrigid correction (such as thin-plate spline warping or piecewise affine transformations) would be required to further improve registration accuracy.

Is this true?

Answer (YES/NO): YES